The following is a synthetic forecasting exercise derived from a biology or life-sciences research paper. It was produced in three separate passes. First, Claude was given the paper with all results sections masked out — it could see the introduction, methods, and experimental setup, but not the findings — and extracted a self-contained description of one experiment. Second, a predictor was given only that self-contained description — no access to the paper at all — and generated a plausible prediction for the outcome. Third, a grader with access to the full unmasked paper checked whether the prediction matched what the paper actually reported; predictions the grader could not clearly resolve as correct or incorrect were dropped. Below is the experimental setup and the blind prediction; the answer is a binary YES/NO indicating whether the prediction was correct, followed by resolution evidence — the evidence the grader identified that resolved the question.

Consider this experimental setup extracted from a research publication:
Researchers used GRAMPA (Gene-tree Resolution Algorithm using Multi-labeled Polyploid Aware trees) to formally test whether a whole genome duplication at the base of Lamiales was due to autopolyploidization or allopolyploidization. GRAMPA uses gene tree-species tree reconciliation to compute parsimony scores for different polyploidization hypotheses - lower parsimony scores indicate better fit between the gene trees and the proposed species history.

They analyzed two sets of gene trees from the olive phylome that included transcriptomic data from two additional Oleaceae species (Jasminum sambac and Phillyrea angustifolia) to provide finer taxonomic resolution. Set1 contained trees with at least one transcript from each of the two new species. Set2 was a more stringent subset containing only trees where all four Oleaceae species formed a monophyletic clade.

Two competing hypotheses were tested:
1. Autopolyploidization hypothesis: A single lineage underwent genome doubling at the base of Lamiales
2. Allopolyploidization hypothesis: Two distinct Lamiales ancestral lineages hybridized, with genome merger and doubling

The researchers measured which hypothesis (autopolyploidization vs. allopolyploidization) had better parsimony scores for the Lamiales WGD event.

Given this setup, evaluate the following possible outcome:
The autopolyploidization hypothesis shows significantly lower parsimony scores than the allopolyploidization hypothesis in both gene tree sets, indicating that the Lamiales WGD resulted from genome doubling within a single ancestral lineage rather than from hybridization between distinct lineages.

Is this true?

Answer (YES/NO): NO